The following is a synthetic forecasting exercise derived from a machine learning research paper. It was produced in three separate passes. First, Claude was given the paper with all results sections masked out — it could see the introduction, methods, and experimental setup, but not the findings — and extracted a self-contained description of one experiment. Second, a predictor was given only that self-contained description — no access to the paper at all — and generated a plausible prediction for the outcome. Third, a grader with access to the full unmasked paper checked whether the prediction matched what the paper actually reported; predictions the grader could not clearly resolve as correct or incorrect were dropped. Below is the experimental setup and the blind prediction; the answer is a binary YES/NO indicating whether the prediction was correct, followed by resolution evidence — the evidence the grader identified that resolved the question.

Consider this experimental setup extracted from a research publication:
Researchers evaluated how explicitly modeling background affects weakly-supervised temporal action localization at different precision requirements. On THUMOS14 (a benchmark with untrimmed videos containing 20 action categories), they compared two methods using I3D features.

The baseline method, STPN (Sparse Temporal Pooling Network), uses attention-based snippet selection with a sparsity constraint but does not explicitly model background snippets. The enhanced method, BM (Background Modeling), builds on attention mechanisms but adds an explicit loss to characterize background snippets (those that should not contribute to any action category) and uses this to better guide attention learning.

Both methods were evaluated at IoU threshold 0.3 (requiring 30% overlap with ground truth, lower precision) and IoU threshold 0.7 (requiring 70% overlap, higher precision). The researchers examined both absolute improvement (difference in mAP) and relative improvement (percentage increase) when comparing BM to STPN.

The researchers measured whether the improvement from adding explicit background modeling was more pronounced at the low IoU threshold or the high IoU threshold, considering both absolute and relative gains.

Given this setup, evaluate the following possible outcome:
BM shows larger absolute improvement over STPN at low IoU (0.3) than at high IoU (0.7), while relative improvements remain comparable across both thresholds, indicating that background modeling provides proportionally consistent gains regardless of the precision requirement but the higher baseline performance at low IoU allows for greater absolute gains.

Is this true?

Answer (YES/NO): NO